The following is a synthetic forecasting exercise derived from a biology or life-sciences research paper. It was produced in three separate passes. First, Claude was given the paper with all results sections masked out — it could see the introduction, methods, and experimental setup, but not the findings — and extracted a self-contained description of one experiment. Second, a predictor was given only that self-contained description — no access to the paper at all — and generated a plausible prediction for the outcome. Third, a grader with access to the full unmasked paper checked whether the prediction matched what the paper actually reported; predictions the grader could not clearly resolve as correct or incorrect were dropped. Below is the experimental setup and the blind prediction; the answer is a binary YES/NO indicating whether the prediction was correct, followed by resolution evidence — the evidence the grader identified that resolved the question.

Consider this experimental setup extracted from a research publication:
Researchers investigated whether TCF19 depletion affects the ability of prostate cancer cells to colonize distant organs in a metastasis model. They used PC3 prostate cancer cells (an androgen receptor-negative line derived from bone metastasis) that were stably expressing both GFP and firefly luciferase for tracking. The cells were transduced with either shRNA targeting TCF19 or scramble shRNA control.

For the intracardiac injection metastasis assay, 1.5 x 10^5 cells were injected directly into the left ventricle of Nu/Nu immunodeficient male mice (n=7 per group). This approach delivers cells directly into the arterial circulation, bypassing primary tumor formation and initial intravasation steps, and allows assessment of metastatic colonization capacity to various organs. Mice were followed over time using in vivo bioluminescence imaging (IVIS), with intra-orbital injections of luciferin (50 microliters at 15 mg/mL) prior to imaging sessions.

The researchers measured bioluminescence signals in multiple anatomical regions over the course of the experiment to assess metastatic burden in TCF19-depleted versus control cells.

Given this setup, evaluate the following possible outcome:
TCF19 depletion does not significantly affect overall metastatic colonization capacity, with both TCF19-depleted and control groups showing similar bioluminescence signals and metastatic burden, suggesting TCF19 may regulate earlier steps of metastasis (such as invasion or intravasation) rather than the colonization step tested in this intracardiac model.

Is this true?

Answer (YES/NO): NO